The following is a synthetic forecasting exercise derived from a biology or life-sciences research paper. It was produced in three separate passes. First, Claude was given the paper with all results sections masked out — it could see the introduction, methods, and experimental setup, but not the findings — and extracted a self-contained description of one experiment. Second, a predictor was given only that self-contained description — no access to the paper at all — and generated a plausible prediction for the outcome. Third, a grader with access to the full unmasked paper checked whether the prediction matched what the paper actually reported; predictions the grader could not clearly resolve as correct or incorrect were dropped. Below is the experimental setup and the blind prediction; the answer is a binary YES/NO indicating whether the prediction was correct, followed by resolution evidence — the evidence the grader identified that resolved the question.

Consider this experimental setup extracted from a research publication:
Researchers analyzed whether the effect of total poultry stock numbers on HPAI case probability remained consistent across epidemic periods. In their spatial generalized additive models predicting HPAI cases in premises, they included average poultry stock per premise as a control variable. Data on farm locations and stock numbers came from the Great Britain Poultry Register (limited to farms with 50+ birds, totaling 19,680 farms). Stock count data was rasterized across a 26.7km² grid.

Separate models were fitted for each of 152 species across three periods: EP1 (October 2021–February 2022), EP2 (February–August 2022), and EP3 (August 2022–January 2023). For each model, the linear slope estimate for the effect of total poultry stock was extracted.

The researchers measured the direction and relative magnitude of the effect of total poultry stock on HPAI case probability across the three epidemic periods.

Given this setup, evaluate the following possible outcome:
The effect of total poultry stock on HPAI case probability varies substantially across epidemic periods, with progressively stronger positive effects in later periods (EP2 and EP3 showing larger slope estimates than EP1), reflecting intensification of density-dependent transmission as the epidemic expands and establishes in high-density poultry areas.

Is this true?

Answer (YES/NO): NO